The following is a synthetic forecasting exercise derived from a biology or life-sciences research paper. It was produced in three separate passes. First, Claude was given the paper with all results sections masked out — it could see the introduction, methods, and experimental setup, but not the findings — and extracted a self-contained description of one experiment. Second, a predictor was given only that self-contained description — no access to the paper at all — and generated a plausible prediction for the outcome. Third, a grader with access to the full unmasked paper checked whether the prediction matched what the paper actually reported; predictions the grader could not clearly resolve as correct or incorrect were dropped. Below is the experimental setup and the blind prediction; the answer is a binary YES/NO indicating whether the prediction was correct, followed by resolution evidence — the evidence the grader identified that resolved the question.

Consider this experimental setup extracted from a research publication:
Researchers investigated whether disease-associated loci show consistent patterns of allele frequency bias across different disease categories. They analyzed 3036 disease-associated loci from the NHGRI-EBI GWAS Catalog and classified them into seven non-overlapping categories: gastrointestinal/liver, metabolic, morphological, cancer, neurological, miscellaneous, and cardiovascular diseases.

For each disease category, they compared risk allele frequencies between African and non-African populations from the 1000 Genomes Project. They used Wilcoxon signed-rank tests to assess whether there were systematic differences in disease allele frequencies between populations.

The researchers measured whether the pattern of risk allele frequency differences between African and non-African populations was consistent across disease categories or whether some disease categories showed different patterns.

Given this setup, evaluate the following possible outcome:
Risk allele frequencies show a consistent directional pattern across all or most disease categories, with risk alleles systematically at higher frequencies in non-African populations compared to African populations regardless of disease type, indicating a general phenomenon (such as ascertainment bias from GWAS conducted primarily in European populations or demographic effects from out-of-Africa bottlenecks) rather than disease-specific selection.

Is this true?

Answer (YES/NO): NO